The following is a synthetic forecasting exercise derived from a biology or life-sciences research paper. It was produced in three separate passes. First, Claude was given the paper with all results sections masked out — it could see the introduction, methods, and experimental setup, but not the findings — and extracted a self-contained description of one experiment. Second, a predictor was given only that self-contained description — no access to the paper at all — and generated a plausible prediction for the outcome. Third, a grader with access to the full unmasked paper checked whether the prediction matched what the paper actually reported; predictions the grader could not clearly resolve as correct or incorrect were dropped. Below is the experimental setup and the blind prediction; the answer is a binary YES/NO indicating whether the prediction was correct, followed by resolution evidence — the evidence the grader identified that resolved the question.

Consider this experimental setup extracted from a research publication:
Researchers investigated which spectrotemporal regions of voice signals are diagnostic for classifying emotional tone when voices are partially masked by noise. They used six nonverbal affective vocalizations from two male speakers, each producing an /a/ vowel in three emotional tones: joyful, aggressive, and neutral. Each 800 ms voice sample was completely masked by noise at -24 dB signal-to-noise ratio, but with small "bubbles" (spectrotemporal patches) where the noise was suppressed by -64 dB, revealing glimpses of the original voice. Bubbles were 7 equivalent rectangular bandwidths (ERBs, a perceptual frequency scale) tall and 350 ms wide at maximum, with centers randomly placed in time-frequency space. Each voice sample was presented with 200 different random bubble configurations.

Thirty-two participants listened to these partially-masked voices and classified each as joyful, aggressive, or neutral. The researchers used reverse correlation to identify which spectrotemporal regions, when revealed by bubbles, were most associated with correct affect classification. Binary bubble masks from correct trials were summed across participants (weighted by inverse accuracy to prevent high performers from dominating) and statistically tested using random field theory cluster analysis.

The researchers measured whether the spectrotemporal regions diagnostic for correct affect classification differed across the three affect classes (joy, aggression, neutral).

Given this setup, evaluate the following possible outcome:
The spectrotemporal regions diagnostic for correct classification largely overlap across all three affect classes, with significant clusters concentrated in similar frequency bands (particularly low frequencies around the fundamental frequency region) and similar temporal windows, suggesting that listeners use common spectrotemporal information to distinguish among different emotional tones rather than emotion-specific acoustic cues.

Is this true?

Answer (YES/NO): NO